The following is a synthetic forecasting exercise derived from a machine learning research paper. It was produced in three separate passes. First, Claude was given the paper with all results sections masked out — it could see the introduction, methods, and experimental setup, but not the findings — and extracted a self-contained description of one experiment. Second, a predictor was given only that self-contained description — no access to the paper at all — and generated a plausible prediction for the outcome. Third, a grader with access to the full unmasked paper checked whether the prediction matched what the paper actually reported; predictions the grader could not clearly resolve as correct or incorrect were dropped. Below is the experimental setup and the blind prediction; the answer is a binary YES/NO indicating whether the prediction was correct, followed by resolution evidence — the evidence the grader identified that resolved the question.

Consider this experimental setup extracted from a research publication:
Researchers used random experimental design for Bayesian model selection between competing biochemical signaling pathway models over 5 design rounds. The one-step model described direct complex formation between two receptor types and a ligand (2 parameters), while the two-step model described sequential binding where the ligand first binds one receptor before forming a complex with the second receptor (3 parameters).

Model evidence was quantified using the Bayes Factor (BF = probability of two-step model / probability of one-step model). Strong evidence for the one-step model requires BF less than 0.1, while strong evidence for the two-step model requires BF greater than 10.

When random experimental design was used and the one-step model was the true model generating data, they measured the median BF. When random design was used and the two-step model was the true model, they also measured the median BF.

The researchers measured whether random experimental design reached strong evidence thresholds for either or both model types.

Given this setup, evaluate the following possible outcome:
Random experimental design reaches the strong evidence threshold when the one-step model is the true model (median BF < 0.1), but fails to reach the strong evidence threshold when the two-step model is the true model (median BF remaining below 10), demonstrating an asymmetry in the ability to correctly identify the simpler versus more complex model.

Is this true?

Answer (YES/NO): YES